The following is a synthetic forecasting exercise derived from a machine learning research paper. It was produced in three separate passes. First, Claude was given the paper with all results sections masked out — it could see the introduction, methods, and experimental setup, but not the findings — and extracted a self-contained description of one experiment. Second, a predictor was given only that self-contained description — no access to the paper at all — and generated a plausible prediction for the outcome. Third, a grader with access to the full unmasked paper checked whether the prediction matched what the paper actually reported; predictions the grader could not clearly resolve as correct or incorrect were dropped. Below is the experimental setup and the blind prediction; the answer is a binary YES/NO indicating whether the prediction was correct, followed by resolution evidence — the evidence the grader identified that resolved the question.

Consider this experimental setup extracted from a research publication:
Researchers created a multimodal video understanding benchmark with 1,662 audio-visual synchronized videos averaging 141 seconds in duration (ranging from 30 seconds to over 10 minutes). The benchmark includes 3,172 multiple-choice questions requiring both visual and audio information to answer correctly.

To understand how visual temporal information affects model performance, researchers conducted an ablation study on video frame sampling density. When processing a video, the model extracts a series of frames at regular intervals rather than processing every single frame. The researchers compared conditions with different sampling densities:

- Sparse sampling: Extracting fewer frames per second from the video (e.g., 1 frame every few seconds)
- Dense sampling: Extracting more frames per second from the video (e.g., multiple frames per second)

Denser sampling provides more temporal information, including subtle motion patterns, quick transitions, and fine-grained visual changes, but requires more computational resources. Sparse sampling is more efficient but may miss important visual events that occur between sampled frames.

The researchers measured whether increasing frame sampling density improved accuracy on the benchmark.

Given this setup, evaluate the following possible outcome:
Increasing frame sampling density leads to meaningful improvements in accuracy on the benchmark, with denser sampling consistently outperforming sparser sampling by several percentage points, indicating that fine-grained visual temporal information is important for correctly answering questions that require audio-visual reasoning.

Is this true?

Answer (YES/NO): NO